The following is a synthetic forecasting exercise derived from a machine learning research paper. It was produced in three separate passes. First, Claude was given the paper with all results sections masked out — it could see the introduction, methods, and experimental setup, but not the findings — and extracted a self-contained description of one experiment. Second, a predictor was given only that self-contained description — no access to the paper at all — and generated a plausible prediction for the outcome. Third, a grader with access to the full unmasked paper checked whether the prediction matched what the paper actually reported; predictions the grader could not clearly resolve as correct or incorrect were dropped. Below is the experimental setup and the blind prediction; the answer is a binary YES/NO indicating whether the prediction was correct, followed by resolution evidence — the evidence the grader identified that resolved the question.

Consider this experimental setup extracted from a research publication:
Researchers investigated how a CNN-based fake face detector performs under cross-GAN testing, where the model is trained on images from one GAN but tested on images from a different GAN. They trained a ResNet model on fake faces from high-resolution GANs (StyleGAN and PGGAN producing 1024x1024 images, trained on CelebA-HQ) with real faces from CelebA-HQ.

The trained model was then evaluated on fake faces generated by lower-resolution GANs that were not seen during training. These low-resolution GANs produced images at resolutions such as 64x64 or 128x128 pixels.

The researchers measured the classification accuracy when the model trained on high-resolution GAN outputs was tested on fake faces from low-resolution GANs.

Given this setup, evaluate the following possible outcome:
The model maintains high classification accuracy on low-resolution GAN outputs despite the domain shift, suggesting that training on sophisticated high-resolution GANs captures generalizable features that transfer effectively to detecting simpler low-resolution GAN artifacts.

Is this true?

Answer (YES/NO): NO